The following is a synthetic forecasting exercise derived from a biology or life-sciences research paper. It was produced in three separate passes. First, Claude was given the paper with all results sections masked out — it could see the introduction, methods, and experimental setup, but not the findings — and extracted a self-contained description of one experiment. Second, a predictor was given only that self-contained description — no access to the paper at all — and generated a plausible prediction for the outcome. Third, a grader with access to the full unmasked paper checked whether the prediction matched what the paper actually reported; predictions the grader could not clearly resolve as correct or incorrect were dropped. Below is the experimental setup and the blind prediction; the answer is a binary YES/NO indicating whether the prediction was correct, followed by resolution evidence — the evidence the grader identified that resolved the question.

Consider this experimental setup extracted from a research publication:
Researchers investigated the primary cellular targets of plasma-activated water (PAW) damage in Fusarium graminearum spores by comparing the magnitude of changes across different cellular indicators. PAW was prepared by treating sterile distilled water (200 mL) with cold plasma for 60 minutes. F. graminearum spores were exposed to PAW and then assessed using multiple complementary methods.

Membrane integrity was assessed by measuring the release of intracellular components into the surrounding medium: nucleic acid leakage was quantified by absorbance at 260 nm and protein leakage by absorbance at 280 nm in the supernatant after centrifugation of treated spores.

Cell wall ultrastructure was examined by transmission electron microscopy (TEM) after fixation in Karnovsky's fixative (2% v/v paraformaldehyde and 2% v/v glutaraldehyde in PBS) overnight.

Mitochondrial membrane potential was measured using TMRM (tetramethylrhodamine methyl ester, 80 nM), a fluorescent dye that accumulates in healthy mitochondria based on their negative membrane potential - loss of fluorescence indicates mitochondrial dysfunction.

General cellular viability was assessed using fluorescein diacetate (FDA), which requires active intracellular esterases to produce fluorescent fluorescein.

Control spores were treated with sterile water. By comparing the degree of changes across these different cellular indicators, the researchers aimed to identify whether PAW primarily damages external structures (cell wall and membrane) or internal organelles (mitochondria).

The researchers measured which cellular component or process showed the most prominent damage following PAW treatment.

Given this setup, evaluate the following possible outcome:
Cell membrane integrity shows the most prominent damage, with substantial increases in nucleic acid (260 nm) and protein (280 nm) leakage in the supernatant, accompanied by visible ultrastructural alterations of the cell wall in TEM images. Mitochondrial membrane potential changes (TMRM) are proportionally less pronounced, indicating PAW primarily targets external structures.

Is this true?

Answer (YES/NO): NO